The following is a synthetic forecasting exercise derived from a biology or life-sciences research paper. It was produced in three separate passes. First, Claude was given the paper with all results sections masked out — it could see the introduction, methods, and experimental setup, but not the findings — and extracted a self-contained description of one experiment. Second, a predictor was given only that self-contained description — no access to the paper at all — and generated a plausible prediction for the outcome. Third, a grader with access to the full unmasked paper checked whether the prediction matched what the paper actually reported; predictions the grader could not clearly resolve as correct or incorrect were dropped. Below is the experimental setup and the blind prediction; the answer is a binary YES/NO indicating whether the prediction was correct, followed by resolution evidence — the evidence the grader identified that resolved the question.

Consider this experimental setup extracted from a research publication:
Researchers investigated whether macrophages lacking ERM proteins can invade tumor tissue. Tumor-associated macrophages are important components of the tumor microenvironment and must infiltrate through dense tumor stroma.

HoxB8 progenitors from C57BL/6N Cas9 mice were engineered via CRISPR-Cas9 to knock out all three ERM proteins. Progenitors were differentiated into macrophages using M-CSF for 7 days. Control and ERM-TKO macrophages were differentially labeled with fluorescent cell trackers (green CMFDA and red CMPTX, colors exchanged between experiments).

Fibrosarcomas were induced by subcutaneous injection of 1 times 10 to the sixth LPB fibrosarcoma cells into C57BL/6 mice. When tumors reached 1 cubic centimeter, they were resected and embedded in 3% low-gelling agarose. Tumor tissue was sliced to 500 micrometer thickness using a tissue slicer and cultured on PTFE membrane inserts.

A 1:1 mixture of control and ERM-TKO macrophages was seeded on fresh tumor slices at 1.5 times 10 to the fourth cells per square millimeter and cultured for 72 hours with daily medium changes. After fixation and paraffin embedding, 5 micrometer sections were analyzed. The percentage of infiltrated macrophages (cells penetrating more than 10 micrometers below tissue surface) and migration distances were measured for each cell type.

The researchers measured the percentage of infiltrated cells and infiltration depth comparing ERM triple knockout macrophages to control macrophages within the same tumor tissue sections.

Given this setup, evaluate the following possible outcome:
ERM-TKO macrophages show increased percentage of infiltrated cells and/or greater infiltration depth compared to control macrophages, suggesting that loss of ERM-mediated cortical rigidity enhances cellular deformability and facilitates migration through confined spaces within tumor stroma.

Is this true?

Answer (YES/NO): NO